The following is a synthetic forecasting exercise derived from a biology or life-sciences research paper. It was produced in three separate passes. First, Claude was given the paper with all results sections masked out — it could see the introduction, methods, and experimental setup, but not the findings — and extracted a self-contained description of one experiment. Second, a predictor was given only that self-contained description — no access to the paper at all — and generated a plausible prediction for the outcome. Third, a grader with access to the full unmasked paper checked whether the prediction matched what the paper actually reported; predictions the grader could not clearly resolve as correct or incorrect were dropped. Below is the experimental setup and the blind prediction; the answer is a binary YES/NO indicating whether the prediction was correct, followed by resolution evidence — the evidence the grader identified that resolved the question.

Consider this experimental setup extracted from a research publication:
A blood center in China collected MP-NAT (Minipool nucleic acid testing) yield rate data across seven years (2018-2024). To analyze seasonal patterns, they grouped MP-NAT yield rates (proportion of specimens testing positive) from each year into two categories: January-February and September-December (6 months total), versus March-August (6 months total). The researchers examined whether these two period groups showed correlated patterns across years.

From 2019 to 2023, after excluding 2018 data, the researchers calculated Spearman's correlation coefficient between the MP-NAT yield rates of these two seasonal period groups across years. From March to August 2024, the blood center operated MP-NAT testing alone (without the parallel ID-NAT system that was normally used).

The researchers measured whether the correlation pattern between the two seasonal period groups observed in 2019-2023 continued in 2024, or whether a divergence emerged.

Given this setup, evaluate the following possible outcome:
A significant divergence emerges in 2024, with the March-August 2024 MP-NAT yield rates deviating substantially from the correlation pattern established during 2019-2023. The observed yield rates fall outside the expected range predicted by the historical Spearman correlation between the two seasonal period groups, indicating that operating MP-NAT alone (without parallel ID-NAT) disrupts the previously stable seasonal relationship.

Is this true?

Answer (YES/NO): YES